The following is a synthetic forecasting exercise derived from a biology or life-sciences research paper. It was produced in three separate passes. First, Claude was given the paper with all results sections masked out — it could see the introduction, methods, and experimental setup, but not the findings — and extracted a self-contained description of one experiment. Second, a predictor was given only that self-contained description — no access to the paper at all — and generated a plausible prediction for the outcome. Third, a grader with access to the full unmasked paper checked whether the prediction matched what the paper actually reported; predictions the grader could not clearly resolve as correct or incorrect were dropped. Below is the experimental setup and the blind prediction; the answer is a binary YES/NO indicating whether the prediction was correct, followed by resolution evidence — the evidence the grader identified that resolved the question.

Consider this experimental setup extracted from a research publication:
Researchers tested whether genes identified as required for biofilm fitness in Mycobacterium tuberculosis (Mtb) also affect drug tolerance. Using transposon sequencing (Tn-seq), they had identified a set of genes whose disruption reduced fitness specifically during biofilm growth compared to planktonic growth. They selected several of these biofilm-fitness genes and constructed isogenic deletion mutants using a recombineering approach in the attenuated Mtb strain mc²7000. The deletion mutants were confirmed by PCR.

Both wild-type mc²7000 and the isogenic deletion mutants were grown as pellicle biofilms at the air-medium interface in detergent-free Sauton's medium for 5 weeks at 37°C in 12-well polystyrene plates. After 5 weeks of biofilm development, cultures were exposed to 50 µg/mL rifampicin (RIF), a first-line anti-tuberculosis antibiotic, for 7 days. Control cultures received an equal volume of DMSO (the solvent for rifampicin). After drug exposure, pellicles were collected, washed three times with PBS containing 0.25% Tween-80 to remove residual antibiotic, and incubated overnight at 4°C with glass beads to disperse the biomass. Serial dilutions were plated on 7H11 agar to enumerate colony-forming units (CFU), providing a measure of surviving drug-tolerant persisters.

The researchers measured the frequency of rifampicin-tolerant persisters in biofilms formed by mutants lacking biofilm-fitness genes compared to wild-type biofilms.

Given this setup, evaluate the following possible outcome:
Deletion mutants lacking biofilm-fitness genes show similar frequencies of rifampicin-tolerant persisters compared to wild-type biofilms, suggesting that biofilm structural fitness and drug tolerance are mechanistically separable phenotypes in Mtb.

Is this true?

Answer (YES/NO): NO